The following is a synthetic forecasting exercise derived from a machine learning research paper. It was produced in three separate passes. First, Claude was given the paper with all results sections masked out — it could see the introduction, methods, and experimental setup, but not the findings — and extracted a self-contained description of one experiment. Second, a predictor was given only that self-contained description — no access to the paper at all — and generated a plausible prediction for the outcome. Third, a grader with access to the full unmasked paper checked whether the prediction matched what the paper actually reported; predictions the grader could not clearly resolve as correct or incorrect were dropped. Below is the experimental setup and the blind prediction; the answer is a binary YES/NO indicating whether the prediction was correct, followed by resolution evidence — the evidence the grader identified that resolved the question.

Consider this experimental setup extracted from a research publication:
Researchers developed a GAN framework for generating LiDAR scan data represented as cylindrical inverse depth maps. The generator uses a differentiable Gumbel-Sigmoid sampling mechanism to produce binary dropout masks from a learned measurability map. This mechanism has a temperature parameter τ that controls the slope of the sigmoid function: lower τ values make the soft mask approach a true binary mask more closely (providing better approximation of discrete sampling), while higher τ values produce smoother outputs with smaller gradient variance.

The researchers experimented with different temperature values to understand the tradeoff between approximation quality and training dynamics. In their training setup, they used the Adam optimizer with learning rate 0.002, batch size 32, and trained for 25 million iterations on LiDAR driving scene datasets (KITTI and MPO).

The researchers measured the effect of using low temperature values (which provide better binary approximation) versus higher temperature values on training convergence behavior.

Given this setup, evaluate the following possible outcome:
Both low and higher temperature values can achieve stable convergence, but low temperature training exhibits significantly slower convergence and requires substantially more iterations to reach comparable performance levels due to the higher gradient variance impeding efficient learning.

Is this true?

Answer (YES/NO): YES